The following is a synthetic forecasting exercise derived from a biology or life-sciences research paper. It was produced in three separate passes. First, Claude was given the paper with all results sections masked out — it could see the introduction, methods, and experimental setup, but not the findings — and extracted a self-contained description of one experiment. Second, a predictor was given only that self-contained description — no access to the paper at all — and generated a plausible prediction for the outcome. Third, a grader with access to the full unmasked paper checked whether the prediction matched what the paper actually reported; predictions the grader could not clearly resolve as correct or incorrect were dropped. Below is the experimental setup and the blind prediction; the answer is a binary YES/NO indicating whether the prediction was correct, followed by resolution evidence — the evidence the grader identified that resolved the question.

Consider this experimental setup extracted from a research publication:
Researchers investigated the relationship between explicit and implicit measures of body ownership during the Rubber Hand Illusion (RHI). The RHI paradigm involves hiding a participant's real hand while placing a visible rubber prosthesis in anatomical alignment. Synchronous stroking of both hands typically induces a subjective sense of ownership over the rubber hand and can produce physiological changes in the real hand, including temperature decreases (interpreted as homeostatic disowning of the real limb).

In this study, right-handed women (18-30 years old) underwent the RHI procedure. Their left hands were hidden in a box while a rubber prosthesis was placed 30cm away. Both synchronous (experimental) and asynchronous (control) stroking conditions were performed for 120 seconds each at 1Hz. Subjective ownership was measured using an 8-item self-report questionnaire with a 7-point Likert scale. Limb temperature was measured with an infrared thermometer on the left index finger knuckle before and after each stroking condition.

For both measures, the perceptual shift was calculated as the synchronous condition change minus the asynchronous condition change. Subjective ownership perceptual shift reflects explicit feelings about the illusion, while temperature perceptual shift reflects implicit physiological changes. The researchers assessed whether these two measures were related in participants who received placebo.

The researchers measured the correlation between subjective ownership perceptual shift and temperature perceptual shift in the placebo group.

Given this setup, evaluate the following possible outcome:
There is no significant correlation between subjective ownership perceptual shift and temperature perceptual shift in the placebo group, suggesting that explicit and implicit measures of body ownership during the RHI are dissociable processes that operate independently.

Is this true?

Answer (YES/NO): NO